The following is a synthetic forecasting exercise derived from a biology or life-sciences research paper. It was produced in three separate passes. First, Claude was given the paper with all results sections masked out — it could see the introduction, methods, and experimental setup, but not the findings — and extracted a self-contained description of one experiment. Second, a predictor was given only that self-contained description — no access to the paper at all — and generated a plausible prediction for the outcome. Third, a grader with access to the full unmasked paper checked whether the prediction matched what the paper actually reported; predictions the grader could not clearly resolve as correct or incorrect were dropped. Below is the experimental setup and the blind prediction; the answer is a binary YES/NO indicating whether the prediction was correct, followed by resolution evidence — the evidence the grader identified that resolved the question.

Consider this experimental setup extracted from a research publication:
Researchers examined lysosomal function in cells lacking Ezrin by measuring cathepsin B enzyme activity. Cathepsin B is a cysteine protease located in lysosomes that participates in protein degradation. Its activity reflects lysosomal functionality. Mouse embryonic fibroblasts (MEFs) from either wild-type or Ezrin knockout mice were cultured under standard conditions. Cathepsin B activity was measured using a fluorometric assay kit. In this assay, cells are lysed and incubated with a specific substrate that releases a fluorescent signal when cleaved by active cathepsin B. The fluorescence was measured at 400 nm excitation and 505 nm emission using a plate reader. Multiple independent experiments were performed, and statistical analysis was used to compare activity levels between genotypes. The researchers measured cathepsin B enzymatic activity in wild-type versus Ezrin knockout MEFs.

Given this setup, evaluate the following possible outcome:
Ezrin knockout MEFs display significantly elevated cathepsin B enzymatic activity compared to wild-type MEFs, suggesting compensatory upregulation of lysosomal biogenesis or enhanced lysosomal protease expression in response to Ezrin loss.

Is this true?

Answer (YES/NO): YES